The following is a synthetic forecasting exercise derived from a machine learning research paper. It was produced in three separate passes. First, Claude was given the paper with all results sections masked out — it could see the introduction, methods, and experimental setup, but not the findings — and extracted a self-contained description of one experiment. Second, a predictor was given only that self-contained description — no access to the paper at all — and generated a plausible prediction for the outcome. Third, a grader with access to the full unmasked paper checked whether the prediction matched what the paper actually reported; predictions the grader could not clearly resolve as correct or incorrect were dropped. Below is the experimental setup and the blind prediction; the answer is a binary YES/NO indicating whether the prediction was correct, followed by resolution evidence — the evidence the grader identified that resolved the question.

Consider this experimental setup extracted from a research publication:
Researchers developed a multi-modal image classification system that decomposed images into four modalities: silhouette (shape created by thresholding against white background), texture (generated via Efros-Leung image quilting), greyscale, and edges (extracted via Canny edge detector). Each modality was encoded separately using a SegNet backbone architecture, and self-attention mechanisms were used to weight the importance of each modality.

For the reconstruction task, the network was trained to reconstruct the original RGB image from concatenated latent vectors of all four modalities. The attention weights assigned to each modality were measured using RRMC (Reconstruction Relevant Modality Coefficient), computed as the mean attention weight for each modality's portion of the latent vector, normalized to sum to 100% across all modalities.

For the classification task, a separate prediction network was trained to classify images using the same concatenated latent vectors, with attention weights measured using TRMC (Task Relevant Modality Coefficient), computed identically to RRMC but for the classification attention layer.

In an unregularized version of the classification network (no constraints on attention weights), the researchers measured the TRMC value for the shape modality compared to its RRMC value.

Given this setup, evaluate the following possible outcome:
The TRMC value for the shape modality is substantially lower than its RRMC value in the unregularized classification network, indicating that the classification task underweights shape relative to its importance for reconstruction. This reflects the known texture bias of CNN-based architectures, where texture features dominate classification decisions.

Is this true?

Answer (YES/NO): NO